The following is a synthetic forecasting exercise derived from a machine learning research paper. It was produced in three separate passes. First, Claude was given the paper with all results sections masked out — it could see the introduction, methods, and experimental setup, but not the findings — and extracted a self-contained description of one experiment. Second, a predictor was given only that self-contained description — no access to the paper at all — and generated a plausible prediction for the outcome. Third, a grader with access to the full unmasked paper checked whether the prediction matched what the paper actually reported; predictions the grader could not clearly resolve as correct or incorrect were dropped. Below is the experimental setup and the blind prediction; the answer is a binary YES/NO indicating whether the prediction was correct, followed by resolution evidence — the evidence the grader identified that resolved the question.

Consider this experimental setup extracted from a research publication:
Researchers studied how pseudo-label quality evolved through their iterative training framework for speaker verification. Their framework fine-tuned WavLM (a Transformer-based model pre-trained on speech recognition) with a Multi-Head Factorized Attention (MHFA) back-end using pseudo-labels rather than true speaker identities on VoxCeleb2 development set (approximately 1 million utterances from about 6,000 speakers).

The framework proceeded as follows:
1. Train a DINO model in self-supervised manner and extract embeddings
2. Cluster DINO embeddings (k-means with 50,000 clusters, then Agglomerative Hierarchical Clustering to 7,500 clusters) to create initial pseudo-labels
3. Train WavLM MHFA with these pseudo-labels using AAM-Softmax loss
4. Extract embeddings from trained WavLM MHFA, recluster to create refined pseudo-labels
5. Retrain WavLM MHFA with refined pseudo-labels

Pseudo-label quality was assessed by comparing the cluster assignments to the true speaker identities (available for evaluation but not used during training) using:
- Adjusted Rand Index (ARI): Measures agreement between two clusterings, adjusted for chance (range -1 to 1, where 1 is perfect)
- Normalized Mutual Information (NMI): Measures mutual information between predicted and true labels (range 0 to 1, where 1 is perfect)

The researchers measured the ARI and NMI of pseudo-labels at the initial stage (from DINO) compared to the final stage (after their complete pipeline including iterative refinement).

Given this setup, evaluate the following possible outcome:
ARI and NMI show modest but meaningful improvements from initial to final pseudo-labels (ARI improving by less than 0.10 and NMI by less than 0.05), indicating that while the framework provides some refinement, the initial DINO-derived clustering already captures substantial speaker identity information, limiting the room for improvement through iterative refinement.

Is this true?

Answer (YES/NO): YES